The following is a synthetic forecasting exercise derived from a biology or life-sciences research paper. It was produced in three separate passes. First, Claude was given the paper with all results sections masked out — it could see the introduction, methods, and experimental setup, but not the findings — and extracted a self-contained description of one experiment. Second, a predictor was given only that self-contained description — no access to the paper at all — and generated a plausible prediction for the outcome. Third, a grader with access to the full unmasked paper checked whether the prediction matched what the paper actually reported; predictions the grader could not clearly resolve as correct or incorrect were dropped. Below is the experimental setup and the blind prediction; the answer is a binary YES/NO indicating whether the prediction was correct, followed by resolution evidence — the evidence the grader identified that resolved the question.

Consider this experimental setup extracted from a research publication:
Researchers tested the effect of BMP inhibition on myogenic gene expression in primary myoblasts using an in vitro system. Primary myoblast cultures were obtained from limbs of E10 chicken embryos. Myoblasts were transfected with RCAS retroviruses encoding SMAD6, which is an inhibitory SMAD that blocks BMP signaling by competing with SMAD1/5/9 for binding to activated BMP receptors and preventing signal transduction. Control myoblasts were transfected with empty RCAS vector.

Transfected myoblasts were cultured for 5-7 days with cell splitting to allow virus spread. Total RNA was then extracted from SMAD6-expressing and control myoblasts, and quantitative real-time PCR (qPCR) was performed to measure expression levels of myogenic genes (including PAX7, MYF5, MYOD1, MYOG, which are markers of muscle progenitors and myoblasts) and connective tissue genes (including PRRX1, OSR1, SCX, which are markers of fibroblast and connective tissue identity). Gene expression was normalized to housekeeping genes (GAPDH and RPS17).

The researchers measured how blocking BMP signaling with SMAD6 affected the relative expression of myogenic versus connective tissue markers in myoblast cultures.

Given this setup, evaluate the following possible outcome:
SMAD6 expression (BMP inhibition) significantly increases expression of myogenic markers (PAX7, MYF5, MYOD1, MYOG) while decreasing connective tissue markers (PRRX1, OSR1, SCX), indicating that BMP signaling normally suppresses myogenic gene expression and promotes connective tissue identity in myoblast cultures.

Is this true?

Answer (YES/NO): NO